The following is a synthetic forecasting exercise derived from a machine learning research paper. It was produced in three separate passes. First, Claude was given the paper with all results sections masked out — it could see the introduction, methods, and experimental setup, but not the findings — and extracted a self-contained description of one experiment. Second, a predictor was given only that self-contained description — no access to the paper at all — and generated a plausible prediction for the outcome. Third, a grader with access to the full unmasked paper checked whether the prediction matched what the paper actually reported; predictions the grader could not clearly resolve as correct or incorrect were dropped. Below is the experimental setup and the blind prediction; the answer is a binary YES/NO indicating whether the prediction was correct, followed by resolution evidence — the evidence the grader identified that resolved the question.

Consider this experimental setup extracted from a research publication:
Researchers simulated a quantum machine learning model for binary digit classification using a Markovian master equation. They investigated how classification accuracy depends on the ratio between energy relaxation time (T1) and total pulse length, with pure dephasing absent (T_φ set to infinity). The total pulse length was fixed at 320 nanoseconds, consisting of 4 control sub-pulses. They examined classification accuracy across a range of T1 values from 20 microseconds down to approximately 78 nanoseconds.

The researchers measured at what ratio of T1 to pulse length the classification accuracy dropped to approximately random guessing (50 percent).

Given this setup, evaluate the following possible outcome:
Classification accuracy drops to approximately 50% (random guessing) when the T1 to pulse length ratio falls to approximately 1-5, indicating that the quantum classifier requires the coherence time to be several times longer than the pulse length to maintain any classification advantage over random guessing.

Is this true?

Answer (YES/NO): NO